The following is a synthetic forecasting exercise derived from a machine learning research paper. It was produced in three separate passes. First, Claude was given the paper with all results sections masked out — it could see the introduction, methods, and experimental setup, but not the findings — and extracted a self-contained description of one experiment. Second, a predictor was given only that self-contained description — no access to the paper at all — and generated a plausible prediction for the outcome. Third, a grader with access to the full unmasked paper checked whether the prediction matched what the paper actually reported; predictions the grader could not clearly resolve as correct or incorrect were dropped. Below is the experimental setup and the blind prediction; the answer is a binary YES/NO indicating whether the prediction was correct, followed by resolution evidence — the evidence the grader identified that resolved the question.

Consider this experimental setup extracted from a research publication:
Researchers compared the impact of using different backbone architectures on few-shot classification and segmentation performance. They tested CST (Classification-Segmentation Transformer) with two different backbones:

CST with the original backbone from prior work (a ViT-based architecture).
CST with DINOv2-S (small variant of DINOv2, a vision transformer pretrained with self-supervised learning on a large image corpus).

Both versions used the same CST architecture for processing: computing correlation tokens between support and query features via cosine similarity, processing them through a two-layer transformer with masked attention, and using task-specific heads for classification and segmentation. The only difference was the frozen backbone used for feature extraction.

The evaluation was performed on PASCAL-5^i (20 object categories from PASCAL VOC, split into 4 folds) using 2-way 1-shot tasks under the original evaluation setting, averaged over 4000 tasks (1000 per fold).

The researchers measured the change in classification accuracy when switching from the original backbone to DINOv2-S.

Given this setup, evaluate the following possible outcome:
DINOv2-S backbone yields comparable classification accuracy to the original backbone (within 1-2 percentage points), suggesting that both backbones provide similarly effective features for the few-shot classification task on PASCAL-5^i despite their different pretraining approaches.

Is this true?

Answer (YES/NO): NO